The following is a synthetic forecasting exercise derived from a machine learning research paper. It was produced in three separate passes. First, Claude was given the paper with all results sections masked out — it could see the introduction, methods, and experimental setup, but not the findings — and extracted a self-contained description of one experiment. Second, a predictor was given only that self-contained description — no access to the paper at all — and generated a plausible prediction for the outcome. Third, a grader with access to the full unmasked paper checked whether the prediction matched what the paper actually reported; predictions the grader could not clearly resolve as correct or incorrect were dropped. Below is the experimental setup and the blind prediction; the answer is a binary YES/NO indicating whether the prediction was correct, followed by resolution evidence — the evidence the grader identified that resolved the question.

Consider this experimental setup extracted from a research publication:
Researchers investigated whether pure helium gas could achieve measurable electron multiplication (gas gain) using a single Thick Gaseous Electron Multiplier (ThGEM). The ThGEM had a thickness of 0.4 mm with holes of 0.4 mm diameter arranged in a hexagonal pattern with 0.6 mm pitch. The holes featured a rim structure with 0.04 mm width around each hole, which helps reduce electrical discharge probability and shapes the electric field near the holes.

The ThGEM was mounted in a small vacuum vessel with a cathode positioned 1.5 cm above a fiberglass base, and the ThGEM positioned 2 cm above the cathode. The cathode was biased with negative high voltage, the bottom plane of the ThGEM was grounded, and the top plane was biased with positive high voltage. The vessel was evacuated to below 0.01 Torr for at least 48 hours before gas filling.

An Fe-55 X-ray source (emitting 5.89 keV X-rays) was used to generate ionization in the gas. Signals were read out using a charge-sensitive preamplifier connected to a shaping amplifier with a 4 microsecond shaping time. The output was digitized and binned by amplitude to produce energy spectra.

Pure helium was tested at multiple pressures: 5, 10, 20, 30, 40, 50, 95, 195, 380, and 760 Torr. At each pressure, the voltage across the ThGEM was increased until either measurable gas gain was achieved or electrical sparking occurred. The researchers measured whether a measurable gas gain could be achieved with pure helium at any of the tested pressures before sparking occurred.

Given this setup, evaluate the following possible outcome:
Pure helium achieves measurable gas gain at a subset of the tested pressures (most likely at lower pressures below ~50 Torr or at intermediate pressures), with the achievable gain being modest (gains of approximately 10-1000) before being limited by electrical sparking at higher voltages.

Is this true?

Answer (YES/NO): NO